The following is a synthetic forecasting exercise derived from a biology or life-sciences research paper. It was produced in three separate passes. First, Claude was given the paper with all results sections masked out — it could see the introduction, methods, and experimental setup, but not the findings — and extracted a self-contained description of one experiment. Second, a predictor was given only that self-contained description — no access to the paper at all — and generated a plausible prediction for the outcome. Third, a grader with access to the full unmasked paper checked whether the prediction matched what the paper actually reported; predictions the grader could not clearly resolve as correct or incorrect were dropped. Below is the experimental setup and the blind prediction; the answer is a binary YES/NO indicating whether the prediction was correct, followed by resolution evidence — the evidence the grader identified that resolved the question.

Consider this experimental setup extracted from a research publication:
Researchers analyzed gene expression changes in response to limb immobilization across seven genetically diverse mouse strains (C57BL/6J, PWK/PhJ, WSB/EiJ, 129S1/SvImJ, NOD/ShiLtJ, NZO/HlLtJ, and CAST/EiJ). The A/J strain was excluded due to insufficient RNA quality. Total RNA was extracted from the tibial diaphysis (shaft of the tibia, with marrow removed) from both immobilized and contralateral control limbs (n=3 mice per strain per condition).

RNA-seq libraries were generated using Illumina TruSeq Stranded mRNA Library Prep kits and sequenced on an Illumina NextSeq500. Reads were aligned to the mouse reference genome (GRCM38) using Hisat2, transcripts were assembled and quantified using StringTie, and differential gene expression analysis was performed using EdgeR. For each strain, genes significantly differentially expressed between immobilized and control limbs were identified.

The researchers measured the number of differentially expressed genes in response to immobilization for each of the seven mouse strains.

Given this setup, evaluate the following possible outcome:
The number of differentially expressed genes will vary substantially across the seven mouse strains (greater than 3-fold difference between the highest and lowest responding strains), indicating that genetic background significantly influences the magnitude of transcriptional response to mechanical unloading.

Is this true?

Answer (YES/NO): YES